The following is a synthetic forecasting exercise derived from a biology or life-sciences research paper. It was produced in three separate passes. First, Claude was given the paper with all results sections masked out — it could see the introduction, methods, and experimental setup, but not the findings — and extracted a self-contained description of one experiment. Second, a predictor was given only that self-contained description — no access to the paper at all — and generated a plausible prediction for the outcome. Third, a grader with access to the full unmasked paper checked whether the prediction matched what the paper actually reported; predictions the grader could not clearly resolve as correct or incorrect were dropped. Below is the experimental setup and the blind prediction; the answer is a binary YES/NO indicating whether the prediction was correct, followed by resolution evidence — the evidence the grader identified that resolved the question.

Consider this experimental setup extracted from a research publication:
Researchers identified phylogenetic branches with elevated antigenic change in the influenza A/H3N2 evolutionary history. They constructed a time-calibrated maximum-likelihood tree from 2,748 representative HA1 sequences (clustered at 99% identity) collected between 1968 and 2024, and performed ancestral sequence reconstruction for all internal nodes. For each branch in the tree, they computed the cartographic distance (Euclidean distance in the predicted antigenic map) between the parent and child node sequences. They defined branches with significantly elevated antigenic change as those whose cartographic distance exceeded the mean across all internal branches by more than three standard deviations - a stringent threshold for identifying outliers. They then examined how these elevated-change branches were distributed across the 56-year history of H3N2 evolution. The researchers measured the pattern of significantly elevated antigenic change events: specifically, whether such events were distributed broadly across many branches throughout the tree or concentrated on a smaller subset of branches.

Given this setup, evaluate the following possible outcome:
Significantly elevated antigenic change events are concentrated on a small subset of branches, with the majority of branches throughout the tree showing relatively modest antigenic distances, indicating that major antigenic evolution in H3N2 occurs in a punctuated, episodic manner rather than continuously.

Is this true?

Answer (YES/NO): YES